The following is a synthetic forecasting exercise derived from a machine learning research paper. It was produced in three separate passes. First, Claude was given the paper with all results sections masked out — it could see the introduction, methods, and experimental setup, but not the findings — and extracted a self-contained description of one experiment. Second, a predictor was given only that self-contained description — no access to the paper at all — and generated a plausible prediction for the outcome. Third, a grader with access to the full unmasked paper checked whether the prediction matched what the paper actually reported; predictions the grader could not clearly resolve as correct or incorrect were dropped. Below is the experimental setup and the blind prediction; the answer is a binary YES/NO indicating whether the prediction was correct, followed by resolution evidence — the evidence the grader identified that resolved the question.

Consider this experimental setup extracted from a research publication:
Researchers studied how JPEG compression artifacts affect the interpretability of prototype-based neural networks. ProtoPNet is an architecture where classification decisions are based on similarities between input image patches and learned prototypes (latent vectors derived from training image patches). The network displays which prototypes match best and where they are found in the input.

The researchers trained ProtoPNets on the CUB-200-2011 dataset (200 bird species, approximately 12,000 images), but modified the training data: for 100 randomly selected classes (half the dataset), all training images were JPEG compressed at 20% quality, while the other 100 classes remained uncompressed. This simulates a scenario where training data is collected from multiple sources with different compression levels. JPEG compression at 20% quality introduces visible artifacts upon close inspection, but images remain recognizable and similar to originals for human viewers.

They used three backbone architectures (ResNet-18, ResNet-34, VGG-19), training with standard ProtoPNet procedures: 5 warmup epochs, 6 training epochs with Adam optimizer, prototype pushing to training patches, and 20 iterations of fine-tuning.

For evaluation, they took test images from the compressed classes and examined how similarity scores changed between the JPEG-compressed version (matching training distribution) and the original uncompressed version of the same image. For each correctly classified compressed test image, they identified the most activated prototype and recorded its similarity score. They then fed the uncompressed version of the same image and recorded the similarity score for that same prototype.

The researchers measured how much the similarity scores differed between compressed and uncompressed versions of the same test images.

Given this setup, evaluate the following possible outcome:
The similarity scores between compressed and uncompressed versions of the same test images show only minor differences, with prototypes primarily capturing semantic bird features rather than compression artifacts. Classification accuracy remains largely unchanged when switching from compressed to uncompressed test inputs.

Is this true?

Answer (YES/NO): NO